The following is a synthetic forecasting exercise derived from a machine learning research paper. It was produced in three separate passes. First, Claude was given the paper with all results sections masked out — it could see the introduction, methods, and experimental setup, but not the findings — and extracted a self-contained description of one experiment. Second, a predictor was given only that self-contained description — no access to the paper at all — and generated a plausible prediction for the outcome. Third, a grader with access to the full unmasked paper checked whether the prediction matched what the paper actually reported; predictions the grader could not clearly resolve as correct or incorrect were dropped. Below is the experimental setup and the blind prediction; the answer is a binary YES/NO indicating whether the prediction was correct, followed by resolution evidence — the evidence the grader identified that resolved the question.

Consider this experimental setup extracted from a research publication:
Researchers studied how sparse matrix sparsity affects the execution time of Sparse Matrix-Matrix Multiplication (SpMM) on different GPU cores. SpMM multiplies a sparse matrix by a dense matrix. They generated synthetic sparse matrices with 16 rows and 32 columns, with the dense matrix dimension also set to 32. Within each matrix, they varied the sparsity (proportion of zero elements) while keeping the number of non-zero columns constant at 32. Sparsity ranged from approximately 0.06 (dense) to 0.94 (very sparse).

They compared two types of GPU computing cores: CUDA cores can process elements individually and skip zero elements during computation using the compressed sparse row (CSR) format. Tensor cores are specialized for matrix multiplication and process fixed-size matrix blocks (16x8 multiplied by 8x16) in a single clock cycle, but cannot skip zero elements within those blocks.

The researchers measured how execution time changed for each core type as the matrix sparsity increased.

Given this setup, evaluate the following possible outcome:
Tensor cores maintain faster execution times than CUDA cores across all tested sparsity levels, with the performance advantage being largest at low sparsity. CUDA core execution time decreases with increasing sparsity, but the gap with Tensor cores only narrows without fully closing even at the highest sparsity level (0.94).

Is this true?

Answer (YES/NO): NO